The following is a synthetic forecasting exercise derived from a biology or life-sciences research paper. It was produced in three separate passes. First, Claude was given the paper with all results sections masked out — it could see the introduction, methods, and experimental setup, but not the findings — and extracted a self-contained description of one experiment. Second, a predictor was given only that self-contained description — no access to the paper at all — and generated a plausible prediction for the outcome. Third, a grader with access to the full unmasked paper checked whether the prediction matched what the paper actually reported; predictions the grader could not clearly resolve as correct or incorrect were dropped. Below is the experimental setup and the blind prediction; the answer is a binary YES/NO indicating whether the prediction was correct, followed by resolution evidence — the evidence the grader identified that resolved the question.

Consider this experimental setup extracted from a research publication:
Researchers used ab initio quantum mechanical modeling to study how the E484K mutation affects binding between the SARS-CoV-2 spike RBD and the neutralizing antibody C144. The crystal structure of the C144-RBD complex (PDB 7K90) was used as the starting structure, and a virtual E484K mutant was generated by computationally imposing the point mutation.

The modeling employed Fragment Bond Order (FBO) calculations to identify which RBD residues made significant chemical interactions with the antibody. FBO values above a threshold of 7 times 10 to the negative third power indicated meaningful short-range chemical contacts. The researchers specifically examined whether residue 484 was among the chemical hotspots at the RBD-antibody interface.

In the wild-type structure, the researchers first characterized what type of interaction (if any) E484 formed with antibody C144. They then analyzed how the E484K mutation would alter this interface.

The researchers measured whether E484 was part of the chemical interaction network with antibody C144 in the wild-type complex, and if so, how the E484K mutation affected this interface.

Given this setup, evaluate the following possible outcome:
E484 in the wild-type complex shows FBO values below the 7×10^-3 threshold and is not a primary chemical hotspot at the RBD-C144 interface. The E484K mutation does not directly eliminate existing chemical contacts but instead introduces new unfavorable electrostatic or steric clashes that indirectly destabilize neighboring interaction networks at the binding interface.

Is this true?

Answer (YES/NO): NO